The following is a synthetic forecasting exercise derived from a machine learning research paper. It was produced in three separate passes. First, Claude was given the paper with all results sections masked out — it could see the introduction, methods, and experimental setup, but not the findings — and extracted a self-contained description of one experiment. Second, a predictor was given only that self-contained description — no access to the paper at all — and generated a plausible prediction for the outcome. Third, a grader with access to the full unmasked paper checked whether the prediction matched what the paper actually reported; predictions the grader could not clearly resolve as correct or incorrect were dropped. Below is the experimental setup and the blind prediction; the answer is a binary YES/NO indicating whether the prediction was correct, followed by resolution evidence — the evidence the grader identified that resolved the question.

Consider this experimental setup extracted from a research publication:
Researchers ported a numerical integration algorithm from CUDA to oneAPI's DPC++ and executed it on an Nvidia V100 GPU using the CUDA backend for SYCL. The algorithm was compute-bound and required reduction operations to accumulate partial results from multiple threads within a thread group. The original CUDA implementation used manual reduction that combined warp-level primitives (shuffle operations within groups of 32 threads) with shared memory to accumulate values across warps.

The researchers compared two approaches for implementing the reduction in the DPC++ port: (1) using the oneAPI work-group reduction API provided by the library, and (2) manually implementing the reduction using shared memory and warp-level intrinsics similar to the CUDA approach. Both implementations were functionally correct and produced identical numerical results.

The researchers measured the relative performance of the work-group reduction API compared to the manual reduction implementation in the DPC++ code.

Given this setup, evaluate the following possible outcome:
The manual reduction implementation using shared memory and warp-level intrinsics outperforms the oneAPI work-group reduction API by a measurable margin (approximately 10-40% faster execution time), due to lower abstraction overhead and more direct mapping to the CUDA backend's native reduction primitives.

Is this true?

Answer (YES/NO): YES